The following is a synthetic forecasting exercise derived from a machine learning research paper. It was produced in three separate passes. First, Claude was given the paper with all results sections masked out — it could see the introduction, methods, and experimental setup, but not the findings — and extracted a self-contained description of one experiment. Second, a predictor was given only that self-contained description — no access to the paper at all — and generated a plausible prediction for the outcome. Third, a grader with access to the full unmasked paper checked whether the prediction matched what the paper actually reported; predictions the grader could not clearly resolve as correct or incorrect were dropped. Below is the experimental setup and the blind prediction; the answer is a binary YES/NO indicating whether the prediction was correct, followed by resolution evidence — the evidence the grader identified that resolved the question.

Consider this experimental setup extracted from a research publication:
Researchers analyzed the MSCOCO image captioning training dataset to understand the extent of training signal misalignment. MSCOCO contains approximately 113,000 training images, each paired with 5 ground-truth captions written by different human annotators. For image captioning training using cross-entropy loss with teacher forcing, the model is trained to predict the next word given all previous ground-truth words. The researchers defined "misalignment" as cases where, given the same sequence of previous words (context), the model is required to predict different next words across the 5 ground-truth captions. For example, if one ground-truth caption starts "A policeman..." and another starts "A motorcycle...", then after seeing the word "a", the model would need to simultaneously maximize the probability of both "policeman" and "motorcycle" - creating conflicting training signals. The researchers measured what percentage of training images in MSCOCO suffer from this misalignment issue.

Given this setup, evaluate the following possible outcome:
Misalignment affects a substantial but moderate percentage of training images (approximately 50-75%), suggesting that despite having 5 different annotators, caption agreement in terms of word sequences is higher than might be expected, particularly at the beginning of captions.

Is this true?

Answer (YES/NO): NO